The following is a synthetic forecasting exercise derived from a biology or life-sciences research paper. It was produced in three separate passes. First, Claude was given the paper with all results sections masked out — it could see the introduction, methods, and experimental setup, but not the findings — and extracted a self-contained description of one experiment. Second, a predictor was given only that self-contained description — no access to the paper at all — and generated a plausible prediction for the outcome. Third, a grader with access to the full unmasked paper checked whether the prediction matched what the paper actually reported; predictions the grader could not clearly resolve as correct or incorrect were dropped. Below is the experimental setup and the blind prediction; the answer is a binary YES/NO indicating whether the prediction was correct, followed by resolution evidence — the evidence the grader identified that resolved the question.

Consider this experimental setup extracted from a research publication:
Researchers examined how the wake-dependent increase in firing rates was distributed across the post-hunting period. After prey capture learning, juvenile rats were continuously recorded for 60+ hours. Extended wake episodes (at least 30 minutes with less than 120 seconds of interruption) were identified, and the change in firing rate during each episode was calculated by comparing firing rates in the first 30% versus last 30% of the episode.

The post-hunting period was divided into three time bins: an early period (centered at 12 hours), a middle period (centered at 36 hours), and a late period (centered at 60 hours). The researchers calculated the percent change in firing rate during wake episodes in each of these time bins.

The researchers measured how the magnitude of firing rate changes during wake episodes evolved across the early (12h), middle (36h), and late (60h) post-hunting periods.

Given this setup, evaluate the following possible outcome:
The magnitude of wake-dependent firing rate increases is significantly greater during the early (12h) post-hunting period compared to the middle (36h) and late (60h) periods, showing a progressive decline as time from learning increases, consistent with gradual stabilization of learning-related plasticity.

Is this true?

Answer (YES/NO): NO